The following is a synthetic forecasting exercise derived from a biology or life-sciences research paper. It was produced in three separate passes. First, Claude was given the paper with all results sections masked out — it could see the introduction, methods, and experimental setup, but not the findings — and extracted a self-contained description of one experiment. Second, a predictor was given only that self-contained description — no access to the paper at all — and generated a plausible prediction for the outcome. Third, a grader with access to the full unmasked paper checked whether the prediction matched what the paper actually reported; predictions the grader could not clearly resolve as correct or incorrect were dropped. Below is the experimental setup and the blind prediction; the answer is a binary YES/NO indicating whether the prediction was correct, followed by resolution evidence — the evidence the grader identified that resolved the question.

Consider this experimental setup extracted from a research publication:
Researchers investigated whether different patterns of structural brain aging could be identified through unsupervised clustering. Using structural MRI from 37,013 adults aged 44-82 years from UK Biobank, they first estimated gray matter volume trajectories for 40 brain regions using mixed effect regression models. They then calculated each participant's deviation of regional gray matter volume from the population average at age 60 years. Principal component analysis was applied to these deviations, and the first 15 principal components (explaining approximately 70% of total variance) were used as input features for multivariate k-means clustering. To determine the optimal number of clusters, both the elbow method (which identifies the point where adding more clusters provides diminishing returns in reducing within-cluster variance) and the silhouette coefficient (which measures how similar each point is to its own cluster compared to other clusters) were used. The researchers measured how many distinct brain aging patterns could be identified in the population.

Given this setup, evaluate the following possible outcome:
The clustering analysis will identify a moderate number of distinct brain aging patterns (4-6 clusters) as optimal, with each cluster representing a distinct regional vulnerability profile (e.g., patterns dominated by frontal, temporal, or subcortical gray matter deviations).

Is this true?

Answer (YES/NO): NO